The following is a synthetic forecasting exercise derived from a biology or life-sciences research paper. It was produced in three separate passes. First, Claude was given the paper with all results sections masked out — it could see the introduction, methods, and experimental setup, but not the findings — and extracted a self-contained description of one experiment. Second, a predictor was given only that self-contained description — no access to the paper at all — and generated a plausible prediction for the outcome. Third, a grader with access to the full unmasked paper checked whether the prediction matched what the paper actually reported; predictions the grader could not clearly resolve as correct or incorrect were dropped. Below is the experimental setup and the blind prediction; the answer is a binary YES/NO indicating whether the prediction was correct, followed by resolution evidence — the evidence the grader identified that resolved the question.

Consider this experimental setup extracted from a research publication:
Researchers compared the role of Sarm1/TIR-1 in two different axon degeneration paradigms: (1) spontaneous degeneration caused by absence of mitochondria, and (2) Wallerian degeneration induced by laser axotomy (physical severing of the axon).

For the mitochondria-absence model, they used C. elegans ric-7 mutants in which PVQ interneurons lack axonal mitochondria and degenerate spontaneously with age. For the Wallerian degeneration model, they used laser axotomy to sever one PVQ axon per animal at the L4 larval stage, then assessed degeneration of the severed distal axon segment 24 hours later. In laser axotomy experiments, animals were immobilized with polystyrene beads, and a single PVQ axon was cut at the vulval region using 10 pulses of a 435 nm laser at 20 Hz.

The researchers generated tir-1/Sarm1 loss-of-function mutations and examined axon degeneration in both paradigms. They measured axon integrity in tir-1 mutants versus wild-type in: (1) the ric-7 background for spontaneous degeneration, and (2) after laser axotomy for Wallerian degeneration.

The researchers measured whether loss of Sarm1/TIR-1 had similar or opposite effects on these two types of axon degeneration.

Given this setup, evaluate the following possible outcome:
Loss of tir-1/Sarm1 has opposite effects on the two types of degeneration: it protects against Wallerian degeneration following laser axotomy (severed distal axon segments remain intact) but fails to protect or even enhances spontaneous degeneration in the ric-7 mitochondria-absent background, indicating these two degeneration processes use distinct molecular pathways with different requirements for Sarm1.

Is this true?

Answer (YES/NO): NO